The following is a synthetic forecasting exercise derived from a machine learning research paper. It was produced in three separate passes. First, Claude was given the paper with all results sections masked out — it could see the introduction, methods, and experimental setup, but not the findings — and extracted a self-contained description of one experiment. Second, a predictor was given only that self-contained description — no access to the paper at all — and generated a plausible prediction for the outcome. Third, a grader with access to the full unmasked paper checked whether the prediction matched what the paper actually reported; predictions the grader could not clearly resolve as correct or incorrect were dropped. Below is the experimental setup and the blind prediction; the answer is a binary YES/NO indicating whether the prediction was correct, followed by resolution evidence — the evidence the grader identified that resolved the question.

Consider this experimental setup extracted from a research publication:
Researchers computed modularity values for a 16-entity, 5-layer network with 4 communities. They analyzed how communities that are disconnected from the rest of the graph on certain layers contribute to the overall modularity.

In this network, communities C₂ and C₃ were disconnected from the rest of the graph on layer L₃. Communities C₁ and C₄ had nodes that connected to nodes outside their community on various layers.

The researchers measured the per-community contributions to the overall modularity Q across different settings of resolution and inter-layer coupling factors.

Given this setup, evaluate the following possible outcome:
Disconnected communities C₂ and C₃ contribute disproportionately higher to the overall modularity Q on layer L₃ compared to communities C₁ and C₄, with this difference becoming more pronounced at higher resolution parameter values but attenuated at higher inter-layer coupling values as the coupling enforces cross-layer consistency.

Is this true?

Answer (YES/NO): NO